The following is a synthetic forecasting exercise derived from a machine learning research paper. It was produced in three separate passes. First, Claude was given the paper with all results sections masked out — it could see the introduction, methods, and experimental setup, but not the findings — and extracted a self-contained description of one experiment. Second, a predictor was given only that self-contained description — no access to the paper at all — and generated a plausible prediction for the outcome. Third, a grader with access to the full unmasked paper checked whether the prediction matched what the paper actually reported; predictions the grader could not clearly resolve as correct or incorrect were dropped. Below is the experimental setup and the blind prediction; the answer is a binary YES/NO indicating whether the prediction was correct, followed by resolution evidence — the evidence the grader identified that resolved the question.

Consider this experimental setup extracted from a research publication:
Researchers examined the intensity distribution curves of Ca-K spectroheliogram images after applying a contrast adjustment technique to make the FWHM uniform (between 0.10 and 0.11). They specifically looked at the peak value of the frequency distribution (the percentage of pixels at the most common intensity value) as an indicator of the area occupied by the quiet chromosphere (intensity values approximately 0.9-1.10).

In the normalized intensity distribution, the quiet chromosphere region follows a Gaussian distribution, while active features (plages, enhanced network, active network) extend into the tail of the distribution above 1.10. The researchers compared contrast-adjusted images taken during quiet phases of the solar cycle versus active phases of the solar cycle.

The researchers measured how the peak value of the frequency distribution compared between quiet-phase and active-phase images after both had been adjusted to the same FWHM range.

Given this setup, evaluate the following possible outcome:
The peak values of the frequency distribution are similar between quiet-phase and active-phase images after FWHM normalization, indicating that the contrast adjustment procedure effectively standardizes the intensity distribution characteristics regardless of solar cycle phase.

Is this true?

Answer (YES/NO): YES